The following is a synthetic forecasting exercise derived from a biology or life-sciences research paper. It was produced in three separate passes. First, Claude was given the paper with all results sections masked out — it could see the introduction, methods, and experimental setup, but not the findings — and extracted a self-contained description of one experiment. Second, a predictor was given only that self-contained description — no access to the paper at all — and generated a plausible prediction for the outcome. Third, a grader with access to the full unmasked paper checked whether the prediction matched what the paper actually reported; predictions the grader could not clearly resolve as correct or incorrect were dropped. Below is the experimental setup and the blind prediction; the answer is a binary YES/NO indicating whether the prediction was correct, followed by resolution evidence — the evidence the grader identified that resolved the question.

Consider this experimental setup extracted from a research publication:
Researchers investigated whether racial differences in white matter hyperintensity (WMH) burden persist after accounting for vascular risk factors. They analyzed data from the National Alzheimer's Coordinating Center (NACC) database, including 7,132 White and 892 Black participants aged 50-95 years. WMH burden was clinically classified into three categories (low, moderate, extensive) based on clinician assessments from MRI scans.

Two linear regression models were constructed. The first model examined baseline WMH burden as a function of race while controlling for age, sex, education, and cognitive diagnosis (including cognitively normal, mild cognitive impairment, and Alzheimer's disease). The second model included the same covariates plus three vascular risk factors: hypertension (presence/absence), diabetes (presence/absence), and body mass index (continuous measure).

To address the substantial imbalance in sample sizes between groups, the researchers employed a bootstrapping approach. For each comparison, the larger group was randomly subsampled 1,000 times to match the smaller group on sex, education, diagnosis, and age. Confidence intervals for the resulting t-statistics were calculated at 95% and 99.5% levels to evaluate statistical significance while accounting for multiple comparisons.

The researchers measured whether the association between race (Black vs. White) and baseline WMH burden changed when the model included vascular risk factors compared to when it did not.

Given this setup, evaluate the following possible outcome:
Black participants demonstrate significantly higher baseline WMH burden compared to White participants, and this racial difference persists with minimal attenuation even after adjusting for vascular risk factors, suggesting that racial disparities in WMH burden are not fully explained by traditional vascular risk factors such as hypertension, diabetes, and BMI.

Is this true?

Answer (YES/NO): NO